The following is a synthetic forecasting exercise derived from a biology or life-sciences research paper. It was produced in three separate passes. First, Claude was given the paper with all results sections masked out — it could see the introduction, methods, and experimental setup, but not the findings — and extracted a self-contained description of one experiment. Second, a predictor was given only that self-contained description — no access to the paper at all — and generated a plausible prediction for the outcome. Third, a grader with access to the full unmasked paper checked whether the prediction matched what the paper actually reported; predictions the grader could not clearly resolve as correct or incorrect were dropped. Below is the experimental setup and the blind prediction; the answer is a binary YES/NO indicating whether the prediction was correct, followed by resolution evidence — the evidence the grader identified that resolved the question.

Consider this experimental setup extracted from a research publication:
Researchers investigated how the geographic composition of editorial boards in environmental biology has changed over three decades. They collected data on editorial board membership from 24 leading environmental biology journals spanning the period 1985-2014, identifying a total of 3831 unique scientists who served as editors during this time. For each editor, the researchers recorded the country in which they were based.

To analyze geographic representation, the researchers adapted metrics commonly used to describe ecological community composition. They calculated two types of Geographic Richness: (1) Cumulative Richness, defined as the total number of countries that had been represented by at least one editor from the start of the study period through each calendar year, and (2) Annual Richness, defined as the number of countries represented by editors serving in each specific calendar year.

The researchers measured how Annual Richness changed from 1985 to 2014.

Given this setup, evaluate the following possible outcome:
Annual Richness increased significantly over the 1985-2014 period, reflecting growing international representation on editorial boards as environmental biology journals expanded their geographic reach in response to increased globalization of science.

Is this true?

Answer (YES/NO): NO